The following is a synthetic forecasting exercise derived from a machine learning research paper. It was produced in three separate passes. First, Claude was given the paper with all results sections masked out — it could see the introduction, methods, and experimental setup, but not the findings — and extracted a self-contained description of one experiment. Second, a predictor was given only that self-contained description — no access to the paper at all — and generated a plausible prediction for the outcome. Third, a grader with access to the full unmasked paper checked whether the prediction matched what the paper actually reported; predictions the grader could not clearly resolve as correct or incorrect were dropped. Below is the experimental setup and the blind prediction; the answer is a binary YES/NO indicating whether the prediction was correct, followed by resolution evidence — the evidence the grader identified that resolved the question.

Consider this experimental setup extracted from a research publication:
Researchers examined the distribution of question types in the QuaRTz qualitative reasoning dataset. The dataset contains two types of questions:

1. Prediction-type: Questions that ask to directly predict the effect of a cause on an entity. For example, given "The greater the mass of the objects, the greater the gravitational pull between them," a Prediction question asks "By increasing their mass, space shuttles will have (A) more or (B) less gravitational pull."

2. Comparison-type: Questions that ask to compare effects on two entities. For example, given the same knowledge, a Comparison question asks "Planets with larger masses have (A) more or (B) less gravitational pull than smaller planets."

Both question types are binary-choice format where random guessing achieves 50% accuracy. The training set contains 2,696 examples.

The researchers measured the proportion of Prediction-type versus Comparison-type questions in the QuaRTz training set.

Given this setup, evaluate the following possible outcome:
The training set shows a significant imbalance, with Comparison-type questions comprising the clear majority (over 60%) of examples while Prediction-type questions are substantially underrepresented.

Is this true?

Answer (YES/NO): NO